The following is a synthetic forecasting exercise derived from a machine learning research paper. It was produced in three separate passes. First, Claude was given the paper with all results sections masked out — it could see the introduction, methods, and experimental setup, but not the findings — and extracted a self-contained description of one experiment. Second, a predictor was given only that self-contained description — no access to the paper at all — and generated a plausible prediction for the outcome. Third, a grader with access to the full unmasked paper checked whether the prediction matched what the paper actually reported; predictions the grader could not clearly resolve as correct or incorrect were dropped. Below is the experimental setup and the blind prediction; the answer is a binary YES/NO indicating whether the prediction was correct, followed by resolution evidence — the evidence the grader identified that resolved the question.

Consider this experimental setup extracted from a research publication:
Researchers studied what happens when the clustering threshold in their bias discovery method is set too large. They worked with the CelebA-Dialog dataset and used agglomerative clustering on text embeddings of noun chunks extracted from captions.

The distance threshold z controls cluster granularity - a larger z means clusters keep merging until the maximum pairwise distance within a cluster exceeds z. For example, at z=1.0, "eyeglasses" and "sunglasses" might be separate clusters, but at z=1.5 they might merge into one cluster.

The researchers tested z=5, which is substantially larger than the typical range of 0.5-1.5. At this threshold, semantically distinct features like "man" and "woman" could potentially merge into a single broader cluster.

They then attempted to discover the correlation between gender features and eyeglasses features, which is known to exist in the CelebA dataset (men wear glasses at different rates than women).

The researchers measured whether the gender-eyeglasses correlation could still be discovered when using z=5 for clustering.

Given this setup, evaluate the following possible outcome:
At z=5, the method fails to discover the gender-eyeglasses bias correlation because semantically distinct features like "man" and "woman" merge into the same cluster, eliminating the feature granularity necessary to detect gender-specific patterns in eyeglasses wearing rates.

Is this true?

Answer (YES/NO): YES